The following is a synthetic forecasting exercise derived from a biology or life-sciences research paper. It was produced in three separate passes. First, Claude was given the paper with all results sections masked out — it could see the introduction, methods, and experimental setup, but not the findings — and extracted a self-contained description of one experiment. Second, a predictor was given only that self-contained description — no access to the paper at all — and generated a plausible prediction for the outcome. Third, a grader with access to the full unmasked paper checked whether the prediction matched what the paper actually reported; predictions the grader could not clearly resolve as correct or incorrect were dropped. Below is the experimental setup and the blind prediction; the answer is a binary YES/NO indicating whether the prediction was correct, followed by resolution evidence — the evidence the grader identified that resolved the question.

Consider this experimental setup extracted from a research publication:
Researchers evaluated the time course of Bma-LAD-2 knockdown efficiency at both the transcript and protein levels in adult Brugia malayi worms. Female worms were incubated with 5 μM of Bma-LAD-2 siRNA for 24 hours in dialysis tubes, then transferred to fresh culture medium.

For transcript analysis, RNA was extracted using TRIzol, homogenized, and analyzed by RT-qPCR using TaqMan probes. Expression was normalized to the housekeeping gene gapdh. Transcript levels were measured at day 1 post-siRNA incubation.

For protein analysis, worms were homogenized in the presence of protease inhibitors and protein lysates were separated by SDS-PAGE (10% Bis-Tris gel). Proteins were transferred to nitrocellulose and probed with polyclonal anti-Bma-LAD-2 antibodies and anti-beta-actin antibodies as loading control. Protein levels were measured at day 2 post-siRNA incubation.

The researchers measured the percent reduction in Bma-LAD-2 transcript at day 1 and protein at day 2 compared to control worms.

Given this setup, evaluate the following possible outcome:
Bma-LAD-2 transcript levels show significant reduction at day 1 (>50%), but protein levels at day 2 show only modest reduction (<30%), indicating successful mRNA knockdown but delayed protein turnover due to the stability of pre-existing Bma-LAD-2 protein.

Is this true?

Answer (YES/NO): NO